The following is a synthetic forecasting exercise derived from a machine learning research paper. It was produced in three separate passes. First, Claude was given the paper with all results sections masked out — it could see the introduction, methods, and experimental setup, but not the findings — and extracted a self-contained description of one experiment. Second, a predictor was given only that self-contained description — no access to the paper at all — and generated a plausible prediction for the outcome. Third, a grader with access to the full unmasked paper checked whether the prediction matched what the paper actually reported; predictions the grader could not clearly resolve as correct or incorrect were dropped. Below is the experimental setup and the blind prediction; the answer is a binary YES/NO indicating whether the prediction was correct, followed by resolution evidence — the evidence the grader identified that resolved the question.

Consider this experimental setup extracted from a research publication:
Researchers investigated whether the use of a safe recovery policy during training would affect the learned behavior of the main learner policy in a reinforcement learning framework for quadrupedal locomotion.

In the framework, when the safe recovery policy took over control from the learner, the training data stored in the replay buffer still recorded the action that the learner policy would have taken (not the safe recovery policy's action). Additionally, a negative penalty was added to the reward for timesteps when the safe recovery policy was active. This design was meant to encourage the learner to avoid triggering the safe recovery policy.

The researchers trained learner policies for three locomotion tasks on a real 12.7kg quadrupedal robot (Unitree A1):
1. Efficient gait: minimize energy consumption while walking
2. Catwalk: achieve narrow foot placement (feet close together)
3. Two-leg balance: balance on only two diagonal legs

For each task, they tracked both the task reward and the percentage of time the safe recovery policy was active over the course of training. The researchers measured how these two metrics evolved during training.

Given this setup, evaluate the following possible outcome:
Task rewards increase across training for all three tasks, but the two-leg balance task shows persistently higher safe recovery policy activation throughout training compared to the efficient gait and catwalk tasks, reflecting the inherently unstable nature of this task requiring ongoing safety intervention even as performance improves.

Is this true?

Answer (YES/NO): YES